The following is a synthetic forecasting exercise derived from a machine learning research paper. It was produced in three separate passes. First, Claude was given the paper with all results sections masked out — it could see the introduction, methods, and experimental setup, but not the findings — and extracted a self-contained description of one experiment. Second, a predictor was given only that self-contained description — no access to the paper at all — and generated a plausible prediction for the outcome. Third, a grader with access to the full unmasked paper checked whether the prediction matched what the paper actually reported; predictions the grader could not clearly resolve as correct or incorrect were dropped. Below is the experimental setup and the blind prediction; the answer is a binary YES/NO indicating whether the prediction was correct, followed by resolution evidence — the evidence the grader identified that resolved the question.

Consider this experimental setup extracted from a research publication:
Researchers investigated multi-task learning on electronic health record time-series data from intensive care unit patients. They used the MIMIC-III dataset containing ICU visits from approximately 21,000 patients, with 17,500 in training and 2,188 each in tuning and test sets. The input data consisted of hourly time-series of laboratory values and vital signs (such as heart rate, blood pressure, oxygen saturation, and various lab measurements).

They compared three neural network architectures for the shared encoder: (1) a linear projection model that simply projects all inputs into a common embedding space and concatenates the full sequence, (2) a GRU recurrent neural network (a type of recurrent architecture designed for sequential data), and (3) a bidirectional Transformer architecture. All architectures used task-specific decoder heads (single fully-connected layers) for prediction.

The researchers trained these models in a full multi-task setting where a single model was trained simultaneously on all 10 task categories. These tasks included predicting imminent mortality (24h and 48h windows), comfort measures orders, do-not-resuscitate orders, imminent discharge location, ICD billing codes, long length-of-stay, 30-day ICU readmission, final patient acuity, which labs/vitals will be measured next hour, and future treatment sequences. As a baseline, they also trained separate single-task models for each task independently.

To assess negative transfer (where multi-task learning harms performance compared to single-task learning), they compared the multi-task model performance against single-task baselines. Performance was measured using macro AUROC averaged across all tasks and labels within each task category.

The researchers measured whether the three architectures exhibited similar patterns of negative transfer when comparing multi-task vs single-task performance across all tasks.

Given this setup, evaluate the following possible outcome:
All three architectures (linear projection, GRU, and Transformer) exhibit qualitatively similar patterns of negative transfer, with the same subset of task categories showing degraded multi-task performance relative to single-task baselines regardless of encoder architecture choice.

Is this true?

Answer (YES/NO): NO